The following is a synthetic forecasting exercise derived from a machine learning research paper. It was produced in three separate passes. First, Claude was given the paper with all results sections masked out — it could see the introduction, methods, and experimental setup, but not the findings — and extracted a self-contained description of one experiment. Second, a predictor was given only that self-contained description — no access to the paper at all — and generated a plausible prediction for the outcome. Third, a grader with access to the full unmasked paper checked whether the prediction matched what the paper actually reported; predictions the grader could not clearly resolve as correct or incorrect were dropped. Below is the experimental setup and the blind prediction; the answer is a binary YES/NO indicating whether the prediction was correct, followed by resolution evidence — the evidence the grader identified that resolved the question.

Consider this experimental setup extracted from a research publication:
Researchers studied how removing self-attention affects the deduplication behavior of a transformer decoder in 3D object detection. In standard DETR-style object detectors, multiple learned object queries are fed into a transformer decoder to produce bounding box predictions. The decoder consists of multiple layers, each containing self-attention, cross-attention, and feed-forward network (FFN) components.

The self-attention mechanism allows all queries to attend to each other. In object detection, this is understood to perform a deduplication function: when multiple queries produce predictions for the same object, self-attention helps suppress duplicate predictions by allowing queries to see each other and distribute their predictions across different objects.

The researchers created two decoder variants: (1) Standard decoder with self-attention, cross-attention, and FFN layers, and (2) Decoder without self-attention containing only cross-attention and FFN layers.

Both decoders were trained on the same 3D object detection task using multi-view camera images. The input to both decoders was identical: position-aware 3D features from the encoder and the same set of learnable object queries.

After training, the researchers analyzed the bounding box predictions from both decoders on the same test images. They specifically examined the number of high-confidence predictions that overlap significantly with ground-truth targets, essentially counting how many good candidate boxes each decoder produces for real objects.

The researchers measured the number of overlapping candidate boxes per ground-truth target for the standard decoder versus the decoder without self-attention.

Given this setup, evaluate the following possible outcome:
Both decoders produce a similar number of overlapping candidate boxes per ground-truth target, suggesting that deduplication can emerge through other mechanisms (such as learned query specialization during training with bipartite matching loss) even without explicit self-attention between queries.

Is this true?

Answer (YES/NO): NO